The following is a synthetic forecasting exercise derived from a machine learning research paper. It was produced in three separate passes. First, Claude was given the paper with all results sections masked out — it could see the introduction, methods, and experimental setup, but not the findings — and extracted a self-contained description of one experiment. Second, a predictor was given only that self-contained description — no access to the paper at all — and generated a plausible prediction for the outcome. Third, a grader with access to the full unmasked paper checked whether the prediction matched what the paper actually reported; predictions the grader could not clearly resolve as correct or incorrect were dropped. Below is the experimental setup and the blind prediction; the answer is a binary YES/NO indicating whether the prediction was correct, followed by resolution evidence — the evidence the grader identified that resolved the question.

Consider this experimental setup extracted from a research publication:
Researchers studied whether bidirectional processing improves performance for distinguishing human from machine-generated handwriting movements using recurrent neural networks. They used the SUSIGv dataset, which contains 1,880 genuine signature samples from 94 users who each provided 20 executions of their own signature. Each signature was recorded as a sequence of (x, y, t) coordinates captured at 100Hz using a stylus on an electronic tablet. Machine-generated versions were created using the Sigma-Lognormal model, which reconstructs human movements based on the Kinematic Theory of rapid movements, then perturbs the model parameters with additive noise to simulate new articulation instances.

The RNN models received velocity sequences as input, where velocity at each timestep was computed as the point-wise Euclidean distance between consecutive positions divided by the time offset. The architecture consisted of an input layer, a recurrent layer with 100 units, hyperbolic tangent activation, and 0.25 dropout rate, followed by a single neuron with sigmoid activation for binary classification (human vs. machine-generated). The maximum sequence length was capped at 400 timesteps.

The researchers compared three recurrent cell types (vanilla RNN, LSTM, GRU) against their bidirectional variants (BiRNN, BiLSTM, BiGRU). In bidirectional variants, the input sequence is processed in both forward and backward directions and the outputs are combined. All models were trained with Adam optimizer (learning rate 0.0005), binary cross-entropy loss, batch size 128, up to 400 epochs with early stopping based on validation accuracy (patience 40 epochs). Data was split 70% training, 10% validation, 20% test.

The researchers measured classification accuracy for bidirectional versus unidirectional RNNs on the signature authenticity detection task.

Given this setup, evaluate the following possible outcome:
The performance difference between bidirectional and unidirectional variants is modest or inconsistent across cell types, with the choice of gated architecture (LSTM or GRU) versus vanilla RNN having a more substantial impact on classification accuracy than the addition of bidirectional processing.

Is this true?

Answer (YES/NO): YES